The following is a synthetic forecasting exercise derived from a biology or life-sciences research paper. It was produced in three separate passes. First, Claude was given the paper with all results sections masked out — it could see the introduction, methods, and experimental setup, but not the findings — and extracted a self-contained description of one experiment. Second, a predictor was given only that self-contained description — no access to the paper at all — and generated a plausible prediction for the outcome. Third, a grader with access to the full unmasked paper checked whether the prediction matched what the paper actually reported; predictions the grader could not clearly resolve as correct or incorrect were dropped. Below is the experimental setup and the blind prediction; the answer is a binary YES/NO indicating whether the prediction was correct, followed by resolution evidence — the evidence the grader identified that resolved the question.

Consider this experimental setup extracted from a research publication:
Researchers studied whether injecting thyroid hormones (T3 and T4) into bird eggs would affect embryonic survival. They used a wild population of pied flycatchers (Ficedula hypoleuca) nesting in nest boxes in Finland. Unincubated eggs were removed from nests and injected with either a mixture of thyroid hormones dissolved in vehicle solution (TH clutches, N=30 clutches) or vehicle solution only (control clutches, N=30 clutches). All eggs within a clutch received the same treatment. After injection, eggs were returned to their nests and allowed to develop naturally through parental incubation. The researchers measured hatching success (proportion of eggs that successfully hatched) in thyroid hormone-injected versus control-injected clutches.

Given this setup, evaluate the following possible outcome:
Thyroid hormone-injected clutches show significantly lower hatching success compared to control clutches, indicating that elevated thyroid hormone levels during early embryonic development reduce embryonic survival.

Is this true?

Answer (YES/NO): NO